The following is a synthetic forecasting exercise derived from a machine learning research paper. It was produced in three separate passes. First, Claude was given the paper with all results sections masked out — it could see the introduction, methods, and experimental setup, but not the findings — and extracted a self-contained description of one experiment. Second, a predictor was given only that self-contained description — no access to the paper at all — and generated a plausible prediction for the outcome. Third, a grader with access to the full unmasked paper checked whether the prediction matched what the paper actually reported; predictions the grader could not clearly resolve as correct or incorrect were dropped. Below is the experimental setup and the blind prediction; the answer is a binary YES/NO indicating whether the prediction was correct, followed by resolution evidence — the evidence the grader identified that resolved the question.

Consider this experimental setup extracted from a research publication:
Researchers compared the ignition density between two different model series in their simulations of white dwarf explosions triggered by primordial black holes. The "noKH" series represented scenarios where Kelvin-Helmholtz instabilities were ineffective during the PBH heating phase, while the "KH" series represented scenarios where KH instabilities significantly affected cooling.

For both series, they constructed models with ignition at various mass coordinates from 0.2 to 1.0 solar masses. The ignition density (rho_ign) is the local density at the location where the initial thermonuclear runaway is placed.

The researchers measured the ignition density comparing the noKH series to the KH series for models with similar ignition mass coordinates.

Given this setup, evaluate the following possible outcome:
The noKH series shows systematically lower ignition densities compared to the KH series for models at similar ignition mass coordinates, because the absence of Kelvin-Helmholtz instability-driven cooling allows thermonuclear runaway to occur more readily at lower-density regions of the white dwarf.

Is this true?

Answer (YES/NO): YES